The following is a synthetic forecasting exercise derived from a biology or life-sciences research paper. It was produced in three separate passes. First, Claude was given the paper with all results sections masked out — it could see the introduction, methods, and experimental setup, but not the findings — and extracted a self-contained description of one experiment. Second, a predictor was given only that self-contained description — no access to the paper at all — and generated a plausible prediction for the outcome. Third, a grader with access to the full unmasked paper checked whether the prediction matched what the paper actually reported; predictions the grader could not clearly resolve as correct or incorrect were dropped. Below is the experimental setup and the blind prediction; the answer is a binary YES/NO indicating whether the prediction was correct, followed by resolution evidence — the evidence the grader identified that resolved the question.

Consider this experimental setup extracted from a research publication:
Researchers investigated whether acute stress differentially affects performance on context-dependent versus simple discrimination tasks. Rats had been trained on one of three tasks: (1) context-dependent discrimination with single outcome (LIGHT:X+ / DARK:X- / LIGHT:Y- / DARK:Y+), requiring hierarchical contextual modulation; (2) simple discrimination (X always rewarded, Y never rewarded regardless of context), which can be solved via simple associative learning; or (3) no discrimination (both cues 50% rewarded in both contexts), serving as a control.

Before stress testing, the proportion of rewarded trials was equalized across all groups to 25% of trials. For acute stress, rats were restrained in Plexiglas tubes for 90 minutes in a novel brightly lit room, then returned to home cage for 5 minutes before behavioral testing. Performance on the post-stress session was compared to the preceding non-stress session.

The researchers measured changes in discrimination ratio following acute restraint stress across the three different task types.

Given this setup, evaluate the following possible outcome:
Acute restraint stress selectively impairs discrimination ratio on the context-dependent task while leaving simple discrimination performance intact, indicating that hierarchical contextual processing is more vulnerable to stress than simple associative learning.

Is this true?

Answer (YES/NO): NO